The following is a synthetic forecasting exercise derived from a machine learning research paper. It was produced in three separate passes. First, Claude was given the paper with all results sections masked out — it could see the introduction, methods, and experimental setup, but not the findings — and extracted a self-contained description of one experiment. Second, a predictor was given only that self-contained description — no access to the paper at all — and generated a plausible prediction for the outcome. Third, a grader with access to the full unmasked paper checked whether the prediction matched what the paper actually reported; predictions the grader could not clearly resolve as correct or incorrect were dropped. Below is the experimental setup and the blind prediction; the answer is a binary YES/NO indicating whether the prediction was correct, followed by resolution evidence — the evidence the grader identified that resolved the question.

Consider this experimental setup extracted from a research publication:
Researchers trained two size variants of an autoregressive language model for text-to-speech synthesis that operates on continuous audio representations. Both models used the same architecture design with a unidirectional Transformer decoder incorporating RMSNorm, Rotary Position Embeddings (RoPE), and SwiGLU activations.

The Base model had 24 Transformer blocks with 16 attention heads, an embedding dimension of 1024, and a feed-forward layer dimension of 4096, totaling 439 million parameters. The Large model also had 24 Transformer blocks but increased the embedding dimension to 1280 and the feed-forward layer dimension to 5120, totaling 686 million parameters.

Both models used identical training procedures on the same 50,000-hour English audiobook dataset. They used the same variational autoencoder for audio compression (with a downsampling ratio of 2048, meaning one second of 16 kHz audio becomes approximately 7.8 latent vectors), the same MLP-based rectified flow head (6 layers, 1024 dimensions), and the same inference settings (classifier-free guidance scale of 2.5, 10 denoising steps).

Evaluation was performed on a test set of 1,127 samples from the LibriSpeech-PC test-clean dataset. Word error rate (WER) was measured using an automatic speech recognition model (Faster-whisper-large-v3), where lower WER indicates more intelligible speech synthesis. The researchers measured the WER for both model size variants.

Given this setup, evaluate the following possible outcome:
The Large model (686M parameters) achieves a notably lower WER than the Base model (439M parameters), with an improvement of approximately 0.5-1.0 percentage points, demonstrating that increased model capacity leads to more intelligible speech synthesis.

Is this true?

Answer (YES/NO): NO